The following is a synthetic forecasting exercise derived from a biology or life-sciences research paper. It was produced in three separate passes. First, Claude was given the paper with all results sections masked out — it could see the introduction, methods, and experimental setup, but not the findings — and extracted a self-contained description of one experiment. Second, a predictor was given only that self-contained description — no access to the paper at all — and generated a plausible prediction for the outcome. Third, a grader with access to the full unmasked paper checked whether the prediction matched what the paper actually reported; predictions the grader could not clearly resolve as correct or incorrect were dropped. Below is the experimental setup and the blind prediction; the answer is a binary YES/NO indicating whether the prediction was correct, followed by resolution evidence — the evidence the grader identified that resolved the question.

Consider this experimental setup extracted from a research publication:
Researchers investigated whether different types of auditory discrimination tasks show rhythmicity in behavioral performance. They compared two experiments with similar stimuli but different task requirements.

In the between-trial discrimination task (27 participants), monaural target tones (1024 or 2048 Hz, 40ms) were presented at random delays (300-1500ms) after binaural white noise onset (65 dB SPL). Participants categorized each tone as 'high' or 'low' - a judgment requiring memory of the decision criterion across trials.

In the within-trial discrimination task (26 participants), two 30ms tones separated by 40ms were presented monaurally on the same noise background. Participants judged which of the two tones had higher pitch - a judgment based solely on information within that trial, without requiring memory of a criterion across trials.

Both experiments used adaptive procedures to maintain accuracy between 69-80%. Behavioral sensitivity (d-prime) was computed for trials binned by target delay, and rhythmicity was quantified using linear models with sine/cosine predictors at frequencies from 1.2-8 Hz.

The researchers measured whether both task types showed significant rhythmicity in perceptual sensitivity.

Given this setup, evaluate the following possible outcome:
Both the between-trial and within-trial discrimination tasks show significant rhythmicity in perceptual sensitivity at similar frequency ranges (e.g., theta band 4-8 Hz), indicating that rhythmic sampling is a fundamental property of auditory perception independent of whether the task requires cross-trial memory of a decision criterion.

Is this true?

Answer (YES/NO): NO